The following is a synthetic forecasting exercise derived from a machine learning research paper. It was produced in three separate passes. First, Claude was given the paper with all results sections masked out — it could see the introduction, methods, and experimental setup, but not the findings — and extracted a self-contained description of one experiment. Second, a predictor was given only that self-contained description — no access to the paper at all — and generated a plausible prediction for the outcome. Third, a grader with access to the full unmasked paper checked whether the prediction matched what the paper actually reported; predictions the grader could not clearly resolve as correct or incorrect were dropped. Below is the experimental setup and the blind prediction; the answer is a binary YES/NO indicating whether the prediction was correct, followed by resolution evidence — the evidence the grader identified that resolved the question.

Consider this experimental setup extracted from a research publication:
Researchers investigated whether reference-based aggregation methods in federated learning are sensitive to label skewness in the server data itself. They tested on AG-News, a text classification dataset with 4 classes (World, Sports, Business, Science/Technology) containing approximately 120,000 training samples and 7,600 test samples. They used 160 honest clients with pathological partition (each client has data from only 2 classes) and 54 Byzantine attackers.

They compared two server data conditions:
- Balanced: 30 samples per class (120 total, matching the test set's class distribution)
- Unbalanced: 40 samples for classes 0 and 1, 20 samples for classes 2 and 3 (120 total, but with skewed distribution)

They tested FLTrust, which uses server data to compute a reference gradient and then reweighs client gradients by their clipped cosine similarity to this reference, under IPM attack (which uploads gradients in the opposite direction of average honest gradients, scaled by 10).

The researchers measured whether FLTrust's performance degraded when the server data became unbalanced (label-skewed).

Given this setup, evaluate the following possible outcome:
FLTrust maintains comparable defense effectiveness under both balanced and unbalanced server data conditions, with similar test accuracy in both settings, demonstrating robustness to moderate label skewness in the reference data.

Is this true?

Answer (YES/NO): NO